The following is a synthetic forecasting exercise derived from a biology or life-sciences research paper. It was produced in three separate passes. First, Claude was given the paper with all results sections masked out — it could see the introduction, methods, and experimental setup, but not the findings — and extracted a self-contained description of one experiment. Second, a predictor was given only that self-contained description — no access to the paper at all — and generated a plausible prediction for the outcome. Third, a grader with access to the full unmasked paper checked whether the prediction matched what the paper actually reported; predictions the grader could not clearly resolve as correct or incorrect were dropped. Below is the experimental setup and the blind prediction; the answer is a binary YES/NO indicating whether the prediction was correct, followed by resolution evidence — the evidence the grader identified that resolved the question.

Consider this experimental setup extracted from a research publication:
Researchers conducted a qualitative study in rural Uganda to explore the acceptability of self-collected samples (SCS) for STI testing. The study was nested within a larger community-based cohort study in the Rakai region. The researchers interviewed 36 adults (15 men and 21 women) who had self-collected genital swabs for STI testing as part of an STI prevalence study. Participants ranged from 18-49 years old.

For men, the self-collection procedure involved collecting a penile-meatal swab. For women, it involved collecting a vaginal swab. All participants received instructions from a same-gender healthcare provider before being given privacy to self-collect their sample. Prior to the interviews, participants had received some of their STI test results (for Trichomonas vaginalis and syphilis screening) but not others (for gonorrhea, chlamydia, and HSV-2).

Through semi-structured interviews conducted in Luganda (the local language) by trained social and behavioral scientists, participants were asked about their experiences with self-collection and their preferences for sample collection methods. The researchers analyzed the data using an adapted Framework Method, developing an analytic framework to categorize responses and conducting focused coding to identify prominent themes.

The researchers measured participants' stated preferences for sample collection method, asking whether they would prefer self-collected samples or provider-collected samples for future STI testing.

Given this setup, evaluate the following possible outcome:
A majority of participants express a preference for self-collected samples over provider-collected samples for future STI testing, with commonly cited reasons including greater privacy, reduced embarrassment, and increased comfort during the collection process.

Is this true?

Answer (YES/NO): NO